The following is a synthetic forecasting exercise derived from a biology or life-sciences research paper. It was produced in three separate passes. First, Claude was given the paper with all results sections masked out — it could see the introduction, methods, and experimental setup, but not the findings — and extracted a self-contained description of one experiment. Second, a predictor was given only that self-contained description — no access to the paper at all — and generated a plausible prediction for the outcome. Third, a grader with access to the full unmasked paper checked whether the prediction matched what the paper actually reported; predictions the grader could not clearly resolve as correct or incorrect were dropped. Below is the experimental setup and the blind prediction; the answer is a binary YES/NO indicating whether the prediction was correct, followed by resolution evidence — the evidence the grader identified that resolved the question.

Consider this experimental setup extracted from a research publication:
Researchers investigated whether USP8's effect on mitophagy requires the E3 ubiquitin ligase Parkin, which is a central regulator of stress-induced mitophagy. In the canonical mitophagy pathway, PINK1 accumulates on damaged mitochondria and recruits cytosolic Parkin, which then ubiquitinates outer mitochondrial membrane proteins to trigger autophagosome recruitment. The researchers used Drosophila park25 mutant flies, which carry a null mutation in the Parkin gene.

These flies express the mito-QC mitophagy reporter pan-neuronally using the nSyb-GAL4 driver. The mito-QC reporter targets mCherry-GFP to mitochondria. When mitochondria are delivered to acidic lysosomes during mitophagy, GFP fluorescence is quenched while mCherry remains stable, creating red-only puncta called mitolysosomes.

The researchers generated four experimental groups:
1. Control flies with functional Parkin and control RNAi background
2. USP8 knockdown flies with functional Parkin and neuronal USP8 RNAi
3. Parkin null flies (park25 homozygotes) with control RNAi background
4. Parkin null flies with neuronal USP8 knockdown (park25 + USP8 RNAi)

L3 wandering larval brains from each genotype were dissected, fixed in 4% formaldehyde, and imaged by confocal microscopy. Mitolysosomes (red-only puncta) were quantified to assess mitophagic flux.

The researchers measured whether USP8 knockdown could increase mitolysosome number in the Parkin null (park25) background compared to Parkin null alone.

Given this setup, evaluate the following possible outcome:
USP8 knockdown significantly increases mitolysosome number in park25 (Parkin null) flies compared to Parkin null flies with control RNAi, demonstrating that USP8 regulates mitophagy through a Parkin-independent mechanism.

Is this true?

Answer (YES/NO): YES